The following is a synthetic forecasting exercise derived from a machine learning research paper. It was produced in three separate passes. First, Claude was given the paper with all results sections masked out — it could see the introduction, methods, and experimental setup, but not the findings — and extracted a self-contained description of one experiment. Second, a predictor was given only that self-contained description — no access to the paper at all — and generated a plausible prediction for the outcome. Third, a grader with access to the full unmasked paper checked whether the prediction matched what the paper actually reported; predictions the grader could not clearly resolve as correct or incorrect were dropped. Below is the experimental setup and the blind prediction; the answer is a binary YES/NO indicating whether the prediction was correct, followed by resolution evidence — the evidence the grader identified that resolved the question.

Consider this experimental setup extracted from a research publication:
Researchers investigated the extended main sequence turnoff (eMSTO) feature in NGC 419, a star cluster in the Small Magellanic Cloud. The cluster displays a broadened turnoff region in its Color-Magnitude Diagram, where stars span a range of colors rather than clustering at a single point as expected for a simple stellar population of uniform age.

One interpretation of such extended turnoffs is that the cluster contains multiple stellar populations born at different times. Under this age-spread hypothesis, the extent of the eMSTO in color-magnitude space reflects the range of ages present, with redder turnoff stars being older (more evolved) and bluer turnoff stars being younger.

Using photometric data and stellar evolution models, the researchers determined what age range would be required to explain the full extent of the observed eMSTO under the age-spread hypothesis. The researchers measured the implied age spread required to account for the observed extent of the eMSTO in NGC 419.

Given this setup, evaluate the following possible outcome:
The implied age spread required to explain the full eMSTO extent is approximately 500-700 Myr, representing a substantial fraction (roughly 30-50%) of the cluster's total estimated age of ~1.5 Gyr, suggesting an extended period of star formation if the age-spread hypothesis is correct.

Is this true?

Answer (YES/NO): NO